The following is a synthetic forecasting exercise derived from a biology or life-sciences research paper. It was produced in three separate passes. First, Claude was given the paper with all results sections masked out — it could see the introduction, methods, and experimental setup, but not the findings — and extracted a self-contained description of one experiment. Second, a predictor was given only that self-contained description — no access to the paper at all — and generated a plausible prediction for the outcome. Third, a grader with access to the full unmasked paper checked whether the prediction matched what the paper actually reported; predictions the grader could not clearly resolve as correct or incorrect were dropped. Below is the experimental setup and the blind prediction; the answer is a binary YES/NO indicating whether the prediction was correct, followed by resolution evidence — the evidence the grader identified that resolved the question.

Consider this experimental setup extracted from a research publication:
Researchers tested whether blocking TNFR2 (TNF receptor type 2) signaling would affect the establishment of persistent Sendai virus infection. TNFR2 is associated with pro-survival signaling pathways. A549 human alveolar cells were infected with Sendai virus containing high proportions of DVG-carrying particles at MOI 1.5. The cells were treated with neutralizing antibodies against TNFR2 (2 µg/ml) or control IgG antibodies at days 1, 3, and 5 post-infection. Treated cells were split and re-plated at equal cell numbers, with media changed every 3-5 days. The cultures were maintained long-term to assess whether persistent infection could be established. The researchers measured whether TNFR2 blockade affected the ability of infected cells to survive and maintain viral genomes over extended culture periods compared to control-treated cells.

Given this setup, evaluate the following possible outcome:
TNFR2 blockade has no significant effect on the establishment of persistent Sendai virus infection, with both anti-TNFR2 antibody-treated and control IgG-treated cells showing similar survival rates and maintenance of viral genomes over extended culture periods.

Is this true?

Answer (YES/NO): NO